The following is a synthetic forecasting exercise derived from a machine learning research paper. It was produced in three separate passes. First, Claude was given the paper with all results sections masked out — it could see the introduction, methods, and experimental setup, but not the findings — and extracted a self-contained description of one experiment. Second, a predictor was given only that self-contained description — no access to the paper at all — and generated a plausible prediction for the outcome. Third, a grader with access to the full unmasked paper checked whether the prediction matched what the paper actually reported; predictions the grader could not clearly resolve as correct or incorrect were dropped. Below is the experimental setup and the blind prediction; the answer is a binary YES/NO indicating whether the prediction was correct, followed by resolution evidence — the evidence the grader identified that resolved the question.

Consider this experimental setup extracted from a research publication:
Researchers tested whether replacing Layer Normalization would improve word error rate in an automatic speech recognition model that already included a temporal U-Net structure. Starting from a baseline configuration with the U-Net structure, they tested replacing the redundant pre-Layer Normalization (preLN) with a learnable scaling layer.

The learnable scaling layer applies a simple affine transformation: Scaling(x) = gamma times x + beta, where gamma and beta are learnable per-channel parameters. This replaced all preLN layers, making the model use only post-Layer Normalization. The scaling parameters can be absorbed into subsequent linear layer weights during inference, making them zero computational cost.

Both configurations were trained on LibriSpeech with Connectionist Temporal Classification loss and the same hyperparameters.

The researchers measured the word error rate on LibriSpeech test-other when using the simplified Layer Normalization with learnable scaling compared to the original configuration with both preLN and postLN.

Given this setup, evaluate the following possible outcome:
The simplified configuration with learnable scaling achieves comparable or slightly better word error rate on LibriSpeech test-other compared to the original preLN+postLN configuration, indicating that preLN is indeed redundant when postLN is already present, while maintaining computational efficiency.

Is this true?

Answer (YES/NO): YES